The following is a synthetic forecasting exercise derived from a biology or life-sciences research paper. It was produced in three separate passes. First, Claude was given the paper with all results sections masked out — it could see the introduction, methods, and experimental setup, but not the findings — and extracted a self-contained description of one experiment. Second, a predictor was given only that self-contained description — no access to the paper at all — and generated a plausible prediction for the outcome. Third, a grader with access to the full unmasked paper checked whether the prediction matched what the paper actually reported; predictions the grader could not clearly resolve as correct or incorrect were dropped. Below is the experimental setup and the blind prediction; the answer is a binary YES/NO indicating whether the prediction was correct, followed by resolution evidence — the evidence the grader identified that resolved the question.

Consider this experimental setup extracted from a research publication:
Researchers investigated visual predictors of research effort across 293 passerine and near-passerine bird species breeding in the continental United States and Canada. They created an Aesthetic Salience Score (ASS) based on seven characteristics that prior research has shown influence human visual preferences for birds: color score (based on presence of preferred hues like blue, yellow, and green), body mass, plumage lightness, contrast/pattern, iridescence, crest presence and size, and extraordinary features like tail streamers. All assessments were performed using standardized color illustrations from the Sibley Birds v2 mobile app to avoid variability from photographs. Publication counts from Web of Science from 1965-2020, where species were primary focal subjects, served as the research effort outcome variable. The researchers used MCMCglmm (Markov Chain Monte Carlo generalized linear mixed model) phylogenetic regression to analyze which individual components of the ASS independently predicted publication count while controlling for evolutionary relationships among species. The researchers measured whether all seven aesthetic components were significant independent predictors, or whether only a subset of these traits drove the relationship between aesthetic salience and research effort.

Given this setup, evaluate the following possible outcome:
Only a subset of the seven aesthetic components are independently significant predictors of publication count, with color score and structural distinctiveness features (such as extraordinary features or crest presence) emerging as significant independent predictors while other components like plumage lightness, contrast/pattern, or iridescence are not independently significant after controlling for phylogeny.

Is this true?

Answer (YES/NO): NO